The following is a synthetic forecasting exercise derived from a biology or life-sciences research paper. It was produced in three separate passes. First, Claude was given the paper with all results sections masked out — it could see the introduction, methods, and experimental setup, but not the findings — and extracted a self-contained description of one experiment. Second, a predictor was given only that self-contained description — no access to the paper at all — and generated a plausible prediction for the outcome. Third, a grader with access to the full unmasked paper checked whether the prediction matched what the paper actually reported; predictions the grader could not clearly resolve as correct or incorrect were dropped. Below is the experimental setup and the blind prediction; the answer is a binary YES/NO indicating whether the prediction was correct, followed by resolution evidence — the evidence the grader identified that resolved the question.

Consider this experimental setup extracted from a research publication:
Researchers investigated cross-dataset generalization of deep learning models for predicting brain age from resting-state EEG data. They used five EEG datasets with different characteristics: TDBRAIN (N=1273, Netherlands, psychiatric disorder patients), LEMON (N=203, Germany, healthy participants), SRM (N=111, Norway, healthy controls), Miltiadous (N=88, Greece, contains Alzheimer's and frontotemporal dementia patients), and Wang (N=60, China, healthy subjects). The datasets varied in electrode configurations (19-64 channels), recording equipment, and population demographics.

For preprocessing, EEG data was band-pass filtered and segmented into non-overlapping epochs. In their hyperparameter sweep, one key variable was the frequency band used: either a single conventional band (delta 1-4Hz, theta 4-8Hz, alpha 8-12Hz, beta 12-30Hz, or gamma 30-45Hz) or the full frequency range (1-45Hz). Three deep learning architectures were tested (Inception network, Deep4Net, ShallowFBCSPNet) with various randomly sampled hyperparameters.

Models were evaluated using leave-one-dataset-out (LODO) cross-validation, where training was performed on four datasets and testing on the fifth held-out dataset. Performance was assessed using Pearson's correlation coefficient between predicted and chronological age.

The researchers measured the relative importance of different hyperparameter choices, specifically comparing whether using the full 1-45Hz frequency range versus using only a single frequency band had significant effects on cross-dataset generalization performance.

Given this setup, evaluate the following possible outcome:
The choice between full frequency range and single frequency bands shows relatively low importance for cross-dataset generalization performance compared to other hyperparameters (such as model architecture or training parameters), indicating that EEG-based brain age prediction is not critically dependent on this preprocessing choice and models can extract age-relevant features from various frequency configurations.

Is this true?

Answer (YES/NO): NO